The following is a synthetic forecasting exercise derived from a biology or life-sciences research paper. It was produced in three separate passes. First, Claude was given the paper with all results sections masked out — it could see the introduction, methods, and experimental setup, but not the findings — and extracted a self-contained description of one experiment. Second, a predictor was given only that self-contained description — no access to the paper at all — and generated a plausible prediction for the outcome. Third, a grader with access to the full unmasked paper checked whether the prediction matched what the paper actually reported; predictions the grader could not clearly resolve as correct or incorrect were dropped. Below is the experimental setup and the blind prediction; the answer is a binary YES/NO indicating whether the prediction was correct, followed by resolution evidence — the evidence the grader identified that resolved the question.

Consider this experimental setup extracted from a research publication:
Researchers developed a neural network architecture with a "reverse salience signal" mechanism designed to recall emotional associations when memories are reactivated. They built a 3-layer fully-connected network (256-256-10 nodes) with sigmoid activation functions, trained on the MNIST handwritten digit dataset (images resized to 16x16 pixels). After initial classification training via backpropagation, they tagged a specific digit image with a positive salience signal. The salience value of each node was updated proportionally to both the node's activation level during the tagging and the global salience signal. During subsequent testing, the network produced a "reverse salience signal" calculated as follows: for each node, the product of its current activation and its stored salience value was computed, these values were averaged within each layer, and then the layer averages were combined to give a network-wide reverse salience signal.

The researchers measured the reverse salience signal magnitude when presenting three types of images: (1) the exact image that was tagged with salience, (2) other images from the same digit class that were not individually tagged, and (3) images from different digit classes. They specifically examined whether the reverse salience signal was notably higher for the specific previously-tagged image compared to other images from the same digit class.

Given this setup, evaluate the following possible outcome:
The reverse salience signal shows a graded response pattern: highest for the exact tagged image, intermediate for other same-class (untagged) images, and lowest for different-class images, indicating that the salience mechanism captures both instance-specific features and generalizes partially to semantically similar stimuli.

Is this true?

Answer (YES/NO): YES